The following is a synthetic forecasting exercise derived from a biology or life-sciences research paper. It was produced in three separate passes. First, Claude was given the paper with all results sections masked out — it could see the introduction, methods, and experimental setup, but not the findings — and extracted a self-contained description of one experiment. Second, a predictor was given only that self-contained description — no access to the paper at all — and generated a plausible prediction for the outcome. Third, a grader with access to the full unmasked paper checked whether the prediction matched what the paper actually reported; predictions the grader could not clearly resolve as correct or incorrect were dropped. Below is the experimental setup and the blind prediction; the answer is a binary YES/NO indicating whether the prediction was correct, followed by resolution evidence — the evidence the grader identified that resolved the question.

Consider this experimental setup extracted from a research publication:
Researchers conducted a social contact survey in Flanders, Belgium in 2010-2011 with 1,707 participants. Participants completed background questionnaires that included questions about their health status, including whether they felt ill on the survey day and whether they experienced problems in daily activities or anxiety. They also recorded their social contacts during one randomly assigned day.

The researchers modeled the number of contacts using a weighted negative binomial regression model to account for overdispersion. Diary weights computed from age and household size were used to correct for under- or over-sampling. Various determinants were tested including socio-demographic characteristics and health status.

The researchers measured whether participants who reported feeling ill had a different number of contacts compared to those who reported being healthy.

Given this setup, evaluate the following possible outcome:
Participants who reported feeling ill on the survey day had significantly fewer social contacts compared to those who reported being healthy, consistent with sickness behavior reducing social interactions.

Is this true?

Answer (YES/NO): YES